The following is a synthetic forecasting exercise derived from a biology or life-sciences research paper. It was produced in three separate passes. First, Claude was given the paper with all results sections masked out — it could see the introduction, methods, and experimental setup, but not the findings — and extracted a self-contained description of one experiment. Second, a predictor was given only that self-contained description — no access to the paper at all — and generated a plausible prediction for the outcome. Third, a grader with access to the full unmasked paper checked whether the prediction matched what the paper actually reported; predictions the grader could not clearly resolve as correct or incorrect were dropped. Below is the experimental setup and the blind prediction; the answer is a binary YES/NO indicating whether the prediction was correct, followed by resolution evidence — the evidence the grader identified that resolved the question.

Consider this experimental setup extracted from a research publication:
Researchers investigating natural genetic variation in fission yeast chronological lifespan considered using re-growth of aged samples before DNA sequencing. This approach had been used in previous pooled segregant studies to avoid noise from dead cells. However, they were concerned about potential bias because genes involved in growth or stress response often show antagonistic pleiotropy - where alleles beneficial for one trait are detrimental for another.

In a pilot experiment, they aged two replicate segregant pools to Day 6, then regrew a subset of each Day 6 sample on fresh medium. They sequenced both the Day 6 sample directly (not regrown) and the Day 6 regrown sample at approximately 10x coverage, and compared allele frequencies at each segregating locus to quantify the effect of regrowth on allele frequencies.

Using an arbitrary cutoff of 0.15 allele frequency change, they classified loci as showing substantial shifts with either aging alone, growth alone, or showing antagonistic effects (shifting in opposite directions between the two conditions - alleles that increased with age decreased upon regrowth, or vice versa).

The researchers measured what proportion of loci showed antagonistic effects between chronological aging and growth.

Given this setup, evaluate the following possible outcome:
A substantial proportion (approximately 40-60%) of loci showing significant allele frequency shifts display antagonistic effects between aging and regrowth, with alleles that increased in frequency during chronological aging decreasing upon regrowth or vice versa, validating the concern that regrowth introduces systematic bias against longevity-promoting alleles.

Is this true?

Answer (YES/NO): NO